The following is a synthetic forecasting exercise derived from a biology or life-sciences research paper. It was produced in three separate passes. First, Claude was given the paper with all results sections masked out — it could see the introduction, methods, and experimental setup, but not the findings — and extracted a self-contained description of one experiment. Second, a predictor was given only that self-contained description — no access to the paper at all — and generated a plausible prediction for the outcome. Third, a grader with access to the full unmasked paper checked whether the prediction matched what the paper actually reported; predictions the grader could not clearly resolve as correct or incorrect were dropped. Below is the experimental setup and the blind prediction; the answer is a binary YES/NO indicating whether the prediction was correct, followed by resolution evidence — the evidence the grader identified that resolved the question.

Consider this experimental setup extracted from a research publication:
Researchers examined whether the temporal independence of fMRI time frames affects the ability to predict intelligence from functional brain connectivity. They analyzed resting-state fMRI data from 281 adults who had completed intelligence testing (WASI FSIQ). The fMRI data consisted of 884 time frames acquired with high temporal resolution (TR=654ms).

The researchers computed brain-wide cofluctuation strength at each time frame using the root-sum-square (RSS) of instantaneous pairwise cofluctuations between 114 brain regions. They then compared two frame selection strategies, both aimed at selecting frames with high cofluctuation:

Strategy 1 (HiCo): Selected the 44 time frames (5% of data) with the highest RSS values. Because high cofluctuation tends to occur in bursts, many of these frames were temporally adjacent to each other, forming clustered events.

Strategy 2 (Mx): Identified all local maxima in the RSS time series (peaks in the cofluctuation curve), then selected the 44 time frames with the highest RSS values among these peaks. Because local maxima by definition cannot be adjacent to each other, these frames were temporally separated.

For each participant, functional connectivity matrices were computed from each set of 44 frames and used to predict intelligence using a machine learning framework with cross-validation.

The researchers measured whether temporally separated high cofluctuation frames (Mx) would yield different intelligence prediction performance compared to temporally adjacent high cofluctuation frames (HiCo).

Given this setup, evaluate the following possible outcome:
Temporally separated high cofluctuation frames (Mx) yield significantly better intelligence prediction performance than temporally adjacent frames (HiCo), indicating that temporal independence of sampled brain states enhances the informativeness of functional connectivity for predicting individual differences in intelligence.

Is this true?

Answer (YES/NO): YES